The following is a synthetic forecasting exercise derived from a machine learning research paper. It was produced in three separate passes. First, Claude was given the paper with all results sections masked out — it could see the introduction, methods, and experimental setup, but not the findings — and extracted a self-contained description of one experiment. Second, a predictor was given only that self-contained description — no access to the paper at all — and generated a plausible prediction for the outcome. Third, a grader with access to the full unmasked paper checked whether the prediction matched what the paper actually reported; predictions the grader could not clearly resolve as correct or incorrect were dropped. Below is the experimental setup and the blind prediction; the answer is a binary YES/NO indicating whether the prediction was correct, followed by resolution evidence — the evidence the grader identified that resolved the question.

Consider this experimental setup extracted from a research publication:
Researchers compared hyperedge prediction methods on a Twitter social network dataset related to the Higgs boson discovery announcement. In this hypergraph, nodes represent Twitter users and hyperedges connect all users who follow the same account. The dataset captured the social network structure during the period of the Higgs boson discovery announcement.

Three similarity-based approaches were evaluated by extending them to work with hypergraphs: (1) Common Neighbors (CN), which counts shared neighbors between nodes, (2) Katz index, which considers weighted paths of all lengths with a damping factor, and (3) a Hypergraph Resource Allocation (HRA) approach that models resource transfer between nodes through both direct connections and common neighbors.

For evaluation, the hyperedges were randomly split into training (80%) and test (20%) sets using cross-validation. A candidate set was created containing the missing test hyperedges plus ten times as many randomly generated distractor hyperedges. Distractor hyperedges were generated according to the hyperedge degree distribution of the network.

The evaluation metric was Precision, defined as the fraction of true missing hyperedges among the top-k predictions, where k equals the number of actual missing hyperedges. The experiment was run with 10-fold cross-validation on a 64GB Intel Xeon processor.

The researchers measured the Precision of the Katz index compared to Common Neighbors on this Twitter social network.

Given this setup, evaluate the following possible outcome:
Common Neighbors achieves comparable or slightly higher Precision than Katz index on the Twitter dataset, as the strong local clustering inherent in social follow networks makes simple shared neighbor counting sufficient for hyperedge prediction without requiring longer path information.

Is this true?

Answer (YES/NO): NO